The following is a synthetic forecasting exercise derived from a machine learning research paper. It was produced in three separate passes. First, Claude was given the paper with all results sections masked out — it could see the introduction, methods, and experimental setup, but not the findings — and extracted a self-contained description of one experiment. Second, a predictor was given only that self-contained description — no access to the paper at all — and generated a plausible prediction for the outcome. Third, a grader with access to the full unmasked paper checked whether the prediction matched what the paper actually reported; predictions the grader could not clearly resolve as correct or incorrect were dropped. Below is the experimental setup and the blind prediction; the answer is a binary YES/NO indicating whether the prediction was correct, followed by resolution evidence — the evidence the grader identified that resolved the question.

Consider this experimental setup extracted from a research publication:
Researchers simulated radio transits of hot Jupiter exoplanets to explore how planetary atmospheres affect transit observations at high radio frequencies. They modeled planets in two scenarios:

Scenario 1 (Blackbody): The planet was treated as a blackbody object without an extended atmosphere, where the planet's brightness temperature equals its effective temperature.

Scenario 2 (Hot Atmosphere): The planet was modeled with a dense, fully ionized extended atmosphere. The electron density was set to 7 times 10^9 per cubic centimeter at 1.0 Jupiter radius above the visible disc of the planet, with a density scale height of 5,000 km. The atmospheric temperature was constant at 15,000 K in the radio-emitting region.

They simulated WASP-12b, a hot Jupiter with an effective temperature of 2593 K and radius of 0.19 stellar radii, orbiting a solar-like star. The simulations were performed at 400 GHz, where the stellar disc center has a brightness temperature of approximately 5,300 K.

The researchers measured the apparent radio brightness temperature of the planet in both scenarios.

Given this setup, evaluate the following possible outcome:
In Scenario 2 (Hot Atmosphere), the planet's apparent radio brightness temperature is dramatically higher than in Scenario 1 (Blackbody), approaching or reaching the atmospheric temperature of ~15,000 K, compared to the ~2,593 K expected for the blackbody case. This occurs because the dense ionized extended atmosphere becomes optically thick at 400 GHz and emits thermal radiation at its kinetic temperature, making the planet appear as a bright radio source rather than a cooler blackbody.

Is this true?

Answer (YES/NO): YES